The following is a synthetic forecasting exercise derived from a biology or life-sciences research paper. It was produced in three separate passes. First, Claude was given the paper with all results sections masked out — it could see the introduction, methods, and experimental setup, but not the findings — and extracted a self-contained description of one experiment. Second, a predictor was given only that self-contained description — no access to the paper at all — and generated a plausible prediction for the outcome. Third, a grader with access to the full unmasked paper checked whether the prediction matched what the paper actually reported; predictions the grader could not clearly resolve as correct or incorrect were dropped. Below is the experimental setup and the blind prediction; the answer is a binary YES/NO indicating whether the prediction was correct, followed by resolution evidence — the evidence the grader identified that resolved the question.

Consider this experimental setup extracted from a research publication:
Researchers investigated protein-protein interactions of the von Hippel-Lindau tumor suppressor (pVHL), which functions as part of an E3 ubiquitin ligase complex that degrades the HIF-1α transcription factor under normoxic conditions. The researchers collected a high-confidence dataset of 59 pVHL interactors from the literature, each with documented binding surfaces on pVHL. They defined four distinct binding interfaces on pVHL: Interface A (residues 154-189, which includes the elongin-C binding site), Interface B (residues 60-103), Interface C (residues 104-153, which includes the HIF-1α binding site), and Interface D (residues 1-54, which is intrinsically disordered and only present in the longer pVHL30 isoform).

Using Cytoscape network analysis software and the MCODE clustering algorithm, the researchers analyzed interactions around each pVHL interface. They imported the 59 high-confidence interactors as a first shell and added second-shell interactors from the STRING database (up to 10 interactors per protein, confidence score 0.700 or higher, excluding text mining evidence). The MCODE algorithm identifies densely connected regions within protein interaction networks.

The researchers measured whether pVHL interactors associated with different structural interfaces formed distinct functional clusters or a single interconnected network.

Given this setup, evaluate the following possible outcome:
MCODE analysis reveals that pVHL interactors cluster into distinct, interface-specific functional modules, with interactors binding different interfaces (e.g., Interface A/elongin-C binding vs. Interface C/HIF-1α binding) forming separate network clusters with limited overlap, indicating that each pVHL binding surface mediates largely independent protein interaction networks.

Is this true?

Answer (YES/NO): NO